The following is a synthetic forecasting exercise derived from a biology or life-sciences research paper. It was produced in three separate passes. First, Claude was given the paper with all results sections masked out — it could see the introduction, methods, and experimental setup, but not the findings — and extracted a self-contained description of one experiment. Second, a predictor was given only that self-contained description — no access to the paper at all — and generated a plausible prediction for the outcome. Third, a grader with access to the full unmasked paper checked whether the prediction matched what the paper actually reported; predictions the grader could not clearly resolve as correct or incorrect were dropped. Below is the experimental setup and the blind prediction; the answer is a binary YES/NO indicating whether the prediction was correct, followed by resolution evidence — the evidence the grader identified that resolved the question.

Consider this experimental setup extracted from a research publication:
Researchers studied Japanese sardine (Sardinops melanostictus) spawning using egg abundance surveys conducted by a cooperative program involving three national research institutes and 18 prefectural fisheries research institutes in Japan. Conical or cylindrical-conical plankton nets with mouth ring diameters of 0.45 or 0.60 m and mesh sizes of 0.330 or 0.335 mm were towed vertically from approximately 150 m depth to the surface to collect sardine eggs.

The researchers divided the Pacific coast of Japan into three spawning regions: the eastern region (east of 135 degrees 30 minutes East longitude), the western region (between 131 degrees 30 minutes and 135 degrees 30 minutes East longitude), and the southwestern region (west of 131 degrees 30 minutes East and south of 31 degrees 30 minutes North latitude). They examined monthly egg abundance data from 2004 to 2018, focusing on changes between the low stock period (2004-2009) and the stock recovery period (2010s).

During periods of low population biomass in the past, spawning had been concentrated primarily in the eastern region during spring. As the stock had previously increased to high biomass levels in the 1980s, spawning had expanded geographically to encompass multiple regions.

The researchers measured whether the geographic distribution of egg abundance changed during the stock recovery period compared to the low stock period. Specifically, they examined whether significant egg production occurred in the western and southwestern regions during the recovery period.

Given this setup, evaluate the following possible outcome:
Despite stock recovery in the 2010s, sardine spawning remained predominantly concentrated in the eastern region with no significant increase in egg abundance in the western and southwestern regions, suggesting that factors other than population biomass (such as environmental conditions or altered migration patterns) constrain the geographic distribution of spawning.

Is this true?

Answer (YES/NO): NO